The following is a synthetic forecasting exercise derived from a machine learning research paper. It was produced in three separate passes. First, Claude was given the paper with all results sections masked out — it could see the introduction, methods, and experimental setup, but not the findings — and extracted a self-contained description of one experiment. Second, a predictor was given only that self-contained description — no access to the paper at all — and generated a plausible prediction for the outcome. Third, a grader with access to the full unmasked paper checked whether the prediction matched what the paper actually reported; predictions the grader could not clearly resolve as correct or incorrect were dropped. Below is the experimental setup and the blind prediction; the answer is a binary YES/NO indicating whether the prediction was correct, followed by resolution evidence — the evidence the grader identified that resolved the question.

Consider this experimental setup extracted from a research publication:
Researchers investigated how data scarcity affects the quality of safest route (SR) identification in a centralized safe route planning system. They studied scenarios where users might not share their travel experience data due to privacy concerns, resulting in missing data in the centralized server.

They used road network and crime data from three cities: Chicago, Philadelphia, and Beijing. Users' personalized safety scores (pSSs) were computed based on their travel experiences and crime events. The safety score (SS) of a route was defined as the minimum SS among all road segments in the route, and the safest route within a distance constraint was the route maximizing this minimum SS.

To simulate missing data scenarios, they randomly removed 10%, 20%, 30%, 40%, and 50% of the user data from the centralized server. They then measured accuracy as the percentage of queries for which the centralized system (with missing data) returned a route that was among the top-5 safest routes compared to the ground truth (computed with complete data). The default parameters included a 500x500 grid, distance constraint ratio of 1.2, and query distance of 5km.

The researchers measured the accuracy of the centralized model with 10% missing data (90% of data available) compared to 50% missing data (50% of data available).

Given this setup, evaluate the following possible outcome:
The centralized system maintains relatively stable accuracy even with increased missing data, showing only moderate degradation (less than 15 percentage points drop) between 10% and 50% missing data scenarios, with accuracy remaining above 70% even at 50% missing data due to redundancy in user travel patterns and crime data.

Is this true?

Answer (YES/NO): NO